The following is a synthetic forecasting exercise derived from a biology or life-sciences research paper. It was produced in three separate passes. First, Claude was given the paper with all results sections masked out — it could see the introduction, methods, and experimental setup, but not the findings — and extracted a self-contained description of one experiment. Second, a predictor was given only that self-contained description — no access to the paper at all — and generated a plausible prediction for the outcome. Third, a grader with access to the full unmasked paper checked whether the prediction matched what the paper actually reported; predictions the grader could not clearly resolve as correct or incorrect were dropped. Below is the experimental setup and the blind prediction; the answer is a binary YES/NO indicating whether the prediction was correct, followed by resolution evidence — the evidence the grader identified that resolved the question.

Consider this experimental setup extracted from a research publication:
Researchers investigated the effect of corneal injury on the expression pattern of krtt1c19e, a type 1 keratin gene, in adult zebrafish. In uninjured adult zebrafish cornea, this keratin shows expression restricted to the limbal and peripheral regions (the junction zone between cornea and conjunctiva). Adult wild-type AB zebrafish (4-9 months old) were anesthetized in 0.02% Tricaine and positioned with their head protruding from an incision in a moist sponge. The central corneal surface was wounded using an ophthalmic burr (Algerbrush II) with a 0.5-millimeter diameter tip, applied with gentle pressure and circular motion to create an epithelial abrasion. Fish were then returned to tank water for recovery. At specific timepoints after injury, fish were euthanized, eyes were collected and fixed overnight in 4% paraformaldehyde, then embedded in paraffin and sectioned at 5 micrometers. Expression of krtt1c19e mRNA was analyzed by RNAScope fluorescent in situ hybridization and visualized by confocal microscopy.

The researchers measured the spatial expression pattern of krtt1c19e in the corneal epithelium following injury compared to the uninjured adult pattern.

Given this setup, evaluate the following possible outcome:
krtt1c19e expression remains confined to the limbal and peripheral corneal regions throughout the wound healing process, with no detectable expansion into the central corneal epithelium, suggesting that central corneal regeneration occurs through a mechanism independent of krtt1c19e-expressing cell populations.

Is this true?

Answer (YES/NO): NO